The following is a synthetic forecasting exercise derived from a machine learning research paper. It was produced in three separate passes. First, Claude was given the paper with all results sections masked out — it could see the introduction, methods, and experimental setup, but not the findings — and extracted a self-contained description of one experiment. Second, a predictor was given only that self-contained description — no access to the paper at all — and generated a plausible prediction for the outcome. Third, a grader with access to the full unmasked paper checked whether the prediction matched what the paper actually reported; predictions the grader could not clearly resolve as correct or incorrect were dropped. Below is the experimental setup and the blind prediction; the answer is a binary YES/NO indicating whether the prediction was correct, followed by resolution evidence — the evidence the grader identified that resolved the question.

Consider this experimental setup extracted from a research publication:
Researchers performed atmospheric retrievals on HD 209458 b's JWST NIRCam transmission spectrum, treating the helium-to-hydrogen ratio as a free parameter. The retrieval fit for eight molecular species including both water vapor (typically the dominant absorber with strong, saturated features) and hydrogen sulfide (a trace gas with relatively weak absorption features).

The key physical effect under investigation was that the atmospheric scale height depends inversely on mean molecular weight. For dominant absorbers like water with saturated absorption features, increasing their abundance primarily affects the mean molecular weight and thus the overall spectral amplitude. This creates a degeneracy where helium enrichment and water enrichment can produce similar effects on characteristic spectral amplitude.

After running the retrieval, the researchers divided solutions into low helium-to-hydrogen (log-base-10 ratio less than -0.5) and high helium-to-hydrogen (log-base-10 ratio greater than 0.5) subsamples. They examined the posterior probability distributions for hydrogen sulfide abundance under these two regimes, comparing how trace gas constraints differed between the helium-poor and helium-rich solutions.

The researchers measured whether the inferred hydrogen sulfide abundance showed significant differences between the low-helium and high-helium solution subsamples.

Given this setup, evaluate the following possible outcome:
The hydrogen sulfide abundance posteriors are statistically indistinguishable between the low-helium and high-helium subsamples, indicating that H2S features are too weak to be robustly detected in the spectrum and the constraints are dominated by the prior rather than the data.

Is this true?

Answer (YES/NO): NO